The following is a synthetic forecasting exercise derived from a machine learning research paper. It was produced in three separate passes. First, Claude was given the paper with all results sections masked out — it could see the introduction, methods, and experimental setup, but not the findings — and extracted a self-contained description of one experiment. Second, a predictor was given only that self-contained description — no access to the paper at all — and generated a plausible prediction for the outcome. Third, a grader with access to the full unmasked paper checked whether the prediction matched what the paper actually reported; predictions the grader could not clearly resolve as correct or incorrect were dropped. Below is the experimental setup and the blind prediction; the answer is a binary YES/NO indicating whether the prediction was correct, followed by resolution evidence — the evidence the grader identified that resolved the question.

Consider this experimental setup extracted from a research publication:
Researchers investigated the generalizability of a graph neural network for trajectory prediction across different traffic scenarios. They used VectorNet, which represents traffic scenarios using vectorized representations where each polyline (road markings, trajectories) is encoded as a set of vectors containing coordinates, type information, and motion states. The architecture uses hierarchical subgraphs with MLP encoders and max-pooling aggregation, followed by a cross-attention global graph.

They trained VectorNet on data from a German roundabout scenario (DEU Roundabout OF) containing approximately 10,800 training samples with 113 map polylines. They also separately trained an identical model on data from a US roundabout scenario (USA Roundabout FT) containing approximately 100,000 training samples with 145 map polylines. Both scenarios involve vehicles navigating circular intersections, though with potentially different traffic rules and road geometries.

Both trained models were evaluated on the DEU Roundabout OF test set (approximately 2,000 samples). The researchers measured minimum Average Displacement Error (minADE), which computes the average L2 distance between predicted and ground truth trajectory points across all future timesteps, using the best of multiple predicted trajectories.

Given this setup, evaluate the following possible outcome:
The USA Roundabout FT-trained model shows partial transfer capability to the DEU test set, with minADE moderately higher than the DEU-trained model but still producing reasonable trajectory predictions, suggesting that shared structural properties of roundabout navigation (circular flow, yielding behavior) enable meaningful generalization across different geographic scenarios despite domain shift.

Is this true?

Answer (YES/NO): NO